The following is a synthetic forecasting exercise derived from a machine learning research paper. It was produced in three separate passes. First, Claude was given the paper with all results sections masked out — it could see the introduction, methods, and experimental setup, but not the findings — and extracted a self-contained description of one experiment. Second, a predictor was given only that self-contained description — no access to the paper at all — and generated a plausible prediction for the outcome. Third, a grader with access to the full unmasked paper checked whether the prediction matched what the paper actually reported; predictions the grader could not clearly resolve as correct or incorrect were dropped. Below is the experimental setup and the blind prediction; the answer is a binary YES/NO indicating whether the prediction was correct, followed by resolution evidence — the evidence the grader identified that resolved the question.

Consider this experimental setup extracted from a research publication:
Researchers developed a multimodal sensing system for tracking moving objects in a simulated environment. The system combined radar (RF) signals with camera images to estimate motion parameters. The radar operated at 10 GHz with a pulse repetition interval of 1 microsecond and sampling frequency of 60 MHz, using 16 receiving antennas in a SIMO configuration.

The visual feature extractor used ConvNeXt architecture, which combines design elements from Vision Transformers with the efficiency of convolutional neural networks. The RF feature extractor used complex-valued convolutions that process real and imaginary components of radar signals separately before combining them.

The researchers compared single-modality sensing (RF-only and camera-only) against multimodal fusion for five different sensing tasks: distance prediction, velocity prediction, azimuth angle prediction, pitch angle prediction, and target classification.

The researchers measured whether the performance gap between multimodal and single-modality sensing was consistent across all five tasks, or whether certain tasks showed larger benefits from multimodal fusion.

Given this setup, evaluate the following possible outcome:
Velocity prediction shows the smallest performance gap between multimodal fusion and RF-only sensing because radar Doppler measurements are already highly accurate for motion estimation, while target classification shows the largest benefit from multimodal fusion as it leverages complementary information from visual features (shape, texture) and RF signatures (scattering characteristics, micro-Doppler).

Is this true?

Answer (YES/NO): NO